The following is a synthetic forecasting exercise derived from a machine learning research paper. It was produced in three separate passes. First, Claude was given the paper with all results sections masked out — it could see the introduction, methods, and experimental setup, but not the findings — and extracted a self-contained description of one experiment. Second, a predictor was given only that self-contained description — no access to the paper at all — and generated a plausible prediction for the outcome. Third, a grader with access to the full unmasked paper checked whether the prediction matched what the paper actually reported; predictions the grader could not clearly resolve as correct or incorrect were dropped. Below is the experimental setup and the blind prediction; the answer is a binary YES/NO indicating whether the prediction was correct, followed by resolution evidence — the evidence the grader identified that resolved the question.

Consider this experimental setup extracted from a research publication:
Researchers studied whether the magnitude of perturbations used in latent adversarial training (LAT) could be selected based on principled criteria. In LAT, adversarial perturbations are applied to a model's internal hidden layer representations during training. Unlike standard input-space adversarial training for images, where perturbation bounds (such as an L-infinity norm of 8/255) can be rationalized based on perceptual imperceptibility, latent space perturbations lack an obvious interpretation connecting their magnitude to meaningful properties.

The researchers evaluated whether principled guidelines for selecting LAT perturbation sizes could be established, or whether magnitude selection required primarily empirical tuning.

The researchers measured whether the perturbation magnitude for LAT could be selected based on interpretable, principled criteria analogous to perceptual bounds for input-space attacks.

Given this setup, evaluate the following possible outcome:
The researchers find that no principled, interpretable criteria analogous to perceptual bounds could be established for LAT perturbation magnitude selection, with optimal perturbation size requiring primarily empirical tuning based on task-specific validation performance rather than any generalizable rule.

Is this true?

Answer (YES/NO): YES